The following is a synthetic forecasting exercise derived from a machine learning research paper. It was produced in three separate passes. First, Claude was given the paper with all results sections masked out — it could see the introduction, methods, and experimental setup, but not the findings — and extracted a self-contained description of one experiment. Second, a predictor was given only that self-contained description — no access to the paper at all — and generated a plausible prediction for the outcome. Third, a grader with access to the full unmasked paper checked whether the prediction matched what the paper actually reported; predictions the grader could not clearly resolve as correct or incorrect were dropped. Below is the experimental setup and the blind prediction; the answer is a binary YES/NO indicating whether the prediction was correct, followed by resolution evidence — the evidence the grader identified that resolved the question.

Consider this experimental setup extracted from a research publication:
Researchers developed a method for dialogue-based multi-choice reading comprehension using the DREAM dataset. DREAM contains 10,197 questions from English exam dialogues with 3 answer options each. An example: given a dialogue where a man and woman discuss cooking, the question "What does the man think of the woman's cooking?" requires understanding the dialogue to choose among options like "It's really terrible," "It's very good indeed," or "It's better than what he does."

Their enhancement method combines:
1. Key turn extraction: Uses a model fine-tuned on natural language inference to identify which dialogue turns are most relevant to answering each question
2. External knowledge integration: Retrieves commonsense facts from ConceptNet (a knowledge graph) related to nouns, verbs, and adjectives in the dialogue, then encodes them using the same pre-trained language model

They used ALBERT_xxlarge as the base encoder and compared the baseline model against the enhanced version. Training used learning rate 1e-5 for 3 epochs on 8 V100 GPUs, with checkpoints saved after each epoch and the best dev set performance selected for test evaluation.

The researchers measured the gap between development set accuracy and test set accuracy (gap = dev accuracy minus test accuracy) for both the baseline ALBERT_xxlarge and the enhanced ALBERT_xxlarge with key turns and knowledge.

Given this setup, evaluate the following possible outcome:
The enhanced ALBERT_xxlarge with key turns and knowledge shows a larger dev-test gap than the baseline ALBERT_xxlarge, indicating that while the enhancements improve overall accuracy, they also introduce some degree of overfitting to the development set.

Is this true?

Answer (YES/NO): NO